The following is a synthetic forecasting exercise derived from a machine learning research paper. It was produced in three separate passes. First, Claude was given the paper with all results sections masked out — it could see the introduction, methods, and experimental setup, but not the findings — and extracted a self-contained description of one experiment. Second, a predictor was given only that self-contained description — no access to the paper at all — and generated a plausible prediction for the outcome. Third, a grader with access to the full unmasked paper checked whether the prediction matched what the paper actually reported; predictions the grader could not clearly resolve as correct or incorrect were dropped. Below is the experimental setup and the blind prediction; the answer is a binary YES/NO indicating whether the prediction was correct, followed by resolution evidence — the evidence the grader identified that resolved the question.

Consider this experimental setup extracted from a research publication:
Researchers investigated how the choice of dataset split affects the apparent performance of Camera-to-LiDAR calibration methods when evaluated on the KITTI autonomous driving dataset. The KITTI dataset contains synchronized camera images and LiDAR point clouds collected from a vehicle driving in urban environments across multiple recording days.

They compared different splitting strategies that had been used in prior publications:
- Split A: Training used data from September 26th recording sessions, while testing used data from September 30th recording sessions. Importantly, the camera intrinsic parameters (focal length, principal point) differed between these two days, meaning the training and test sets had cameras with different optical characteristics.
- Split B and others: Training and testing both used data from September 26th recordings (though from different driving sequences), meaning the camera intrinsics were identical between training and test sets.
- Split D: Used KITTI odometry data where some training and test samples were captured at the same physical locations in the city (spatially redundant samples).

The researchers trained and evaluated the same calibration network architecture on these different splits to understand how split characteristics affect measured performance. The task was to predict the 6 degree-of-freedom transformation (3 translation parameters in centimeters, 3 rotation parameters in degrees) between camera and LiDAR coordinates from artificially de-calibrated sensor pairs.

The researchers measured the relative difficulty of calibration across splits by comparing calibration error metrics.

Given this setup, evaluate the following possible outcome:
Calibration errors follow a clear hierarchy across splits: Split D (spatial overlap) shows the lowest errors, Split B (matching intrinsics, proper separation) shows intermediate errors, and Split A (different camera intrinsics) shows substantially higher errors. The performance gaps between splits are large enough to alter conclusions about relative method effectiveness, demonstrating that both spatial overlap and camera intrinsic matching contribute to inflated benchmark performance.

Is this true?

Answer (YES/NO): NO